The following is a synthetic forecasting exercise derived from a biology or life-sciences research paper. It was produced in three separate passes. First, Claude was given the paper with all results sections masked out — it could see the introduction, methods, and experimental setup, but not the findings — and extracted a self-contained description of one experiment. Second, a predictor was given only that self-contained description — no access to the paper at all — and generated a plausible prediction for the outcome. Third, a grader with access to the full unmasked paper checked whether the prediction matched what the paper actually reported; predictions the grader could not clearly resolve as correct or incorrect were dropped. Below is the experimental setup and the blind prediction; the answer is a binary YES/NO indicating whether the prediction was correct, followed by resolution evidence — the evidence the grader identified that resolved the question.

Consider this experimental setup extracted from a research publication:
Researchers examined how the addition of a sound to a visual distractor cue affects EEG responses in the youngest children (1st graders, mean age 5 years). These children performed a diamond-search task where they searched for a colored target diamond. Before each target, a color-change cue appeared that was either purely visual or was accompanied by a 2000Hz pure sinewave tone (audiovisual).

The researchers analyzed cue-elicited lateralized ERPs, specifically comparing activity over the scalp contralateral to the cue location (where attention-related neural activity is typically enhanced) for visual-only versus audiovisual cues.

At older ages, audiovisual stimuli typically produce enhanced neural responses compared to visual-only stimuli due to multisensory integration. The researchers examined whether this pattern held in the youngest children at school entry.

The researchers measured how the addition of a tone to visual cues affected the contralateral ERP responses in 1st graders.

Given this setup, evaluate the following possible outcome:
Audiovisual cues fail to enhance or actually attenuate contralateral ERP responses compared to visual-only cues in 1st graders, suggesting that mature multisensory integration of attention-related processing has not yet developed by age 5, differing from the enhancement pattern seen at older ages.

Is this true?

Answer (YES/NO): YES